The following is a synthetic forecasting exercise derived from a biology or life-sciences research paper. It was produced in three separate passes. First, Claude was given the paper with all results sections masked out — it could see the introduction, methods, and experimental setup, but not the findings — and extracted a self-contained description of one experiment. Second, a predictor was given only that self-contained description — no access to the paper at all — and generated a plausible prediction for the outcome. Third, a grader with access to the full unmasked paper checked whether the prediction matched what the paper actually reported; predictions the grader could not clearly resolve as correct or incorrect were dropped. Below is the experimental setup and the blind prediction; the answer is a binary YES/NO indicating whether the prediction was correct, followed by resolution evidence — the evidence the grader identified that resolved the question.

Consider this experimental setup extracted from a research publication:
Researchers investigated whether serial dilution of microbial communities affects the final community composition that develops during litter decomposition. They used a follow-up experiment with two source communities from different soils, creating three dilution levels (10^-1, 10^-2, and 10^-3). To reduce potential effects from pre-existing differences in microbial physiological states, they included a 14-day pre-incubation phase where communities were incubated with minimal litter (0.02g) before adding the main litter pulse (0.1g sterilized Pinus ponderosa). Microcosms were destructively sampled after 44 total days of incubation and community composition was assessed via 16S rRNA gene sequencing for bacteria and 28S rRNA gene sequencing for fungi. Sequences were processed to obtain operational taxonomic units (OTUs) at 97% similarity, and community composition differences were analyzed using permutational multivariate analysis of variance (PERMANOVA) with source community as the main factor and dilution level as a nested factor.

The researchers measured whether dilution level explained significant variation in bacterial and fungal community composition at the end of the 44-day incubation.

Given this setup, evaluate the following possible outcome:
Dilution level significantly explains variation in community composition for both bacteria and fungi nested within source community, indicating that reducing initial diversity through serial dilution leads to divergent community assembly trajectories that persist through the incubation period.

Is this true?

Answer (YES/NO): NO